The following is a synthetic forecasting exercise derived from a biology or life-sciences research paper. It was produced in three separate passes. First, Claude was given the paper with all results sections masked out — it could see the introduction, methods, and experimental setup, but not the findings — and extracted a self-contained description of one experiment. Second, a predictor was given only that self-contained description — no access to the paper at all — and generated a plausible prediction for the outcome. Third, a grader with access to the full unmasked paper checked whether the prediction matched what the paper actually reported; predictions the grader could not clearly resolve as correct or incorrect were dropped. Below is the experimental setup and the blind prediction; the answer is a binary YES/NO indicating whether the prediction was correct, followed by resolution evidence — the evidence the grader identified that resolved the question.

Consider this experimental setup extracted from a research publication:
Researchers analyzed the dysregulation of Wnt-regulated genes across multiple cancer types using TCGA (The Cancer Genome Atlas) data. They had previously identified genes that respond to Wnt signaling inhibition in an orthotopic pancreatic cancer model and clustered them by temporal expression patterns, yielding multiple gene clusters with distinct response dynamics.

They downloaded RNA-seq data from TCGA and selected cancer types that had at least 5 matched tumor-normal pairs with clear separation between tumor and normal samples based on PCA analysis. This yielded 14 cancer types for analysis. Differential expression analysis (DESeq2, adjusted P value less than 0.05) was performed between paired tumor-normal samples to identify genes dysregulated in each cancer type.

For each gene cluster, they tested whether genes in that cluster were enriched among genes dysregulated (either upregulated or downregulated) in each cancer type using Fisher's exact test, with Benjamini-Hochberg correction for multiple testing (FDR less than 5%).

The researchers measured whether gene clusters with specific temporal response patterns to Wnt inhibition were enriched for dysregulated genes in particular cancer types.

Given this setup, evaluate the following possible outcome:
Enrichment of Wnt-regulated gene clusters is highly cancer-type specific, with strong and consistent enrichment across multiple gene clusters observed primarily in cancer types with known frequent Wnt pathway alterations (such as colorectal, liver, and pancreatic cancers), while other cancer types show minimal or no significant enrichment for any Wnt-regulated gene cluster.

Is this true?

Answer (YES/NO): NO